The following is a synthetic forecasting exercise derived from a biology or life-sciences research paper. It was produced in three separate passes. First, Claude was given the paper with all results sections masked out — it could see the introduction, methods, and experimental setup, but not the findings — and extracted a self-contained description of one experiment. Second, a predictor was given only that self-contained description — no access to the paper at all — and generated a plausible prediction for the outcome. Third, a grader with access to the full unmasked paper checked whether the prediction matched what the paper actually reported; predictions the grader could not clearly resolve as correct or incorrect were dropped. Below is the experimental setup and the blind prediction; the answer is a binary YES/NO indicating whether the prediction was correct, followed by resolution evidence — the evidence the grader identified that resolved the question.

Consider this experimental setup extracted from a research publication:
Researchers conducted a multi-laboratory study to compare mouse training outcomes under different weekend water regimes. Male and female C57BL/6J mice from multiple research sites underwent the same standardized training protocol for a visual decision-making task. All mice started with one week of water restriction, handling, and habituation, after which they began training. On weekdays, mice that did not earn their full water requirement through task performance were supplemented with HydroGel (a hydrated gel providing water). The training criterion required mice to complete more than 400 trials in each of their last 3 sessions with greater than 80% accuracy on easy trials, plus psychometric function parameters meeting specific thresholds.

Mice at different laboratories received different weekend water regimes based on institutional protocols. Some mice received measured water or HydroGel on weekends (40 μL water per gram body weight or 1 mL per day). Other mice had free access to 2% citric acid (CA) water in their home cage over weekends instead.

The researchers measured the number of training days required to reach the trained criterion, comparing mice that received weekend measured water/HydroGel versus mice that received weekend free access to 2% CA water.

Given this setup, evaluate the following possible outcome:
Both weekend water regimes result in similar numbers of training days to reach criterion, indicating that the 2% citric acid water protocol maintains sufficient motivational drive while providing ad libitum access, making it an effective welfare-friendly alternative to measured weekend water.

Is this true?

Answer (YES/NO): YES